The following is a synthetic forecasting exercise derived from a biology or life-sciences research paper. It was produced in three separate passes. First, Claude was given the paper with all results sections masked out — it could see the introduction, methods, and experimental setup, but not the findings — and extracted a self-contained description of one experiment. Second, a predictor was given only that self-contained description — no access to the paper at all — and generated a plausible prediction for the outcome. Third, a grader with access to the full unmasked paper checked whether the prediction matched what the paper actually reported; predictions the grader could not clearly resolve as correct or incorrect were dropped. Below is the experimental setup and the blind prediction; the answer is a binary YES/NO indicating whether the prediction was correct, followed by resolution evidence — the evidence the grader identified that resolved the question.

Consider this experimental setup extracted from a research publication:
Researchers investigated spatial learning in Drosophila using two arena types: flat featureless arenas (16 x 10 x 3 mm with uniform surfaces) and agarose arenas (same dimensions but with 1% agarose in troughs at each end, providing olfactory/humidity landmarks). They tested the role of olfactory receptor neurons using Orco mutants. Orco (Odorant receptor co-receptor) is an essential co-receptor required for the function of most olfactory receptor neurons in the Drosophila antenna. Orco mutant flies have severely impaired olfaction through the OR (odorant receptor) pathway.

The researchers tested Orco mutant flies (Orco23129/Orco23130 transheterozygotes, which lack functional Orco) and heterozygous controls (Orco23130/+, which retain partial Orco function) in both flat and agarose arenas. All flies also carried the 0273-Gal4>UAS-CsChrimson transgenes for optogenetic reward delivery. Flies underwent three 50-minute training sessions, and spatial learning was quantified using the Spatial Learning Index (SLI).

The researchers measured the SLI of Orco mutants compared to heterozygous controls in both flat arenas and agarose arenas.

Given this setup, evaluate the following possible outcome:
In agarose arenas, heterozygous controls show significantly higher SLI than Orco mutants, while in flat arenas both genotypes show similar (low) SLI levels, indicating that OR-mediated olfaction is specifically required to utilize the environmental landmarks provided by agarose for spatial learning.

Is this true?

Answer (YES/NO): NO